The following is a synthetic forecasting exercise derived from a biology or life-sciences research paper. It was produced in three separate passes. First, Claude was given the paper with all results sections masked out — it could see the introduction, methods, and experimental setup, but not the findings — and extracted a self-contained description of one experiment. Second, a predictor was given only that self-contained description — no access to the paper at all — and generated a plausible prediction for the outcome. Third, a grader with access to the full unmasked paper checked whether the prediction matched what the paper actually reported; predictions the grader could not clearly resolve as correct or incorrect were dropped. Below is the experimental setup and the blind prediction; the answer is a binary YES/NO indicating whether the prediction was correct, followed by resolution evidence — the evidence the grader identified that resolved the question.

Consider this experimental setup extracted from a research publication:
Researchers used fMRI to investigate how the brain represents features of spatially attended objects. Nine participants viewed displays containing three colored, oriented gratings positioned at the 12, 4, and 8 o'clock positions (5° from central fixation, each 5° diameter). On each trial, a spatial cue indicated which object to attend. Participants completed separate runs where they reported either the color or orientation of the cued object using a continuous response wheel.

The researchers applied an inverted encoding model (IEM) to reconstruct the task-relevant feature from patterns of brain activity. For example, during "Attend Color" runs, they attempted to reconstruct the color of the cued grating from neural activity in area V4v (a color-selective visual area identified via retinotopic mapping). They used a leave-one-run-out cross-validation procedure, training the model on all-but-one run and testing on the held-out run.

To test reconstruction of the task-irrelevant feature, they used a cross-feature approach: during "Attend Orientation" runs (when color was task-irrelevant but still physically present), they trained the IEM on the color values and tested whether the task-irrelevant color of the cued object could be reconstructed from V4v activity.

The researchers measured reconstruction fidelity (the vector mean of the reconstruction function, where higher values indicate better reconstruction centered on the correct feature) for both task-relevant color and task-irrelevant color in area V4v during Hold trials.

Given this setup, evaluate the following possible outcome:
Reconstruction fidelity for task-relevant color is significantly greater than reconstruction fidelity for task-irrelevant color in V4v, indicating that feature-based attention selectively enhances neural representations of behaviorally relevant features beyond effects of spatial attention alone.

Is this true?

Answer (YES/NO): YES